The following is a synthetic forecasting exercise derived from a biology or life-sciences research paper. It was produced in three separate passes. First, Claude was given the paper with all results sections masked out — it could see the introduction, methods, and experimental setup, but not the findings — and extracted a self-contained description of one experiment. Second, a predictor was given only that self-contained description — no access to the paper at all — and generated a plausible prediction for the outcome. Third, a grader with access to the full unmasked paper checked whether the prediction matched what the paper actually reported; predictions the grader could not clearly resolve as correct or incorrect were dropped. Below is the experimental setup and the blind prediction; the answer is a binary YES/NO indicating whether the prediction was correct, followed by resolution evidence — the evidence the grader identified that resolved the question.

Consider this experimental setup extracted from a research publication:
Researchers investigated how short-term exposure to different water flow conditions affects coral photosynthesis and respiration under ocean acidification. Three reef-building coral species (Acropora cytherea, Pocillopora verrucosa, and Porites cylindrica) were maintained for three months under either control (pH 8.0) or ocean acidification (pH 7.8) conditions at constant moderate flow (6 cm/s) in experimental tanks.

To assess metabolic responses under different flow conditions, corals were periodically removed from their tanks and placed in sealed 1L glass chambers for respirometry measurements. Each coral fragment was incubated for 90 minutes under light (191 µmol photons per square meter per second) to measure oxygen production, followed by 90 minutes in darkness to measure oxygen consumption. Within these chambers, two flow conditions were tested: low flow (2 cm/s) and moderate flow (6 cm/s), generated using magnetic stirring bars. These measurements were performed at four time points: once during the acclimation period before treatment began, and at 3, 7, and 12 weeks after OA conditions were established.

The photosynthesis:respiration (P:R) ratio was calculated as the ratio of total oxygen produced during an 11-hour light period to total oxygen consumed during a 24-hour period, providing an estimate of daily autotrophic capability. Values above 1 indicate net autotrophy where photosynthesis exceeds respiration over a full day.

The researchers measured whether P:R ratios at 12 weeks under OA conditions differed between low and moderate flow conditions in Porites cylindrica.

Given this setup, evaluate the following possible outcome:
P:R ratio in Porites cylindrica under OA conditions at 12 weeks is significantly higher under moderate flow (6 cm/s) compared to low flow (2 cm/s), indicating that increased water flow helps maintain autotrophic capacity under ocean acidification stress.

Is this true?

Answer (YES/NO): NO